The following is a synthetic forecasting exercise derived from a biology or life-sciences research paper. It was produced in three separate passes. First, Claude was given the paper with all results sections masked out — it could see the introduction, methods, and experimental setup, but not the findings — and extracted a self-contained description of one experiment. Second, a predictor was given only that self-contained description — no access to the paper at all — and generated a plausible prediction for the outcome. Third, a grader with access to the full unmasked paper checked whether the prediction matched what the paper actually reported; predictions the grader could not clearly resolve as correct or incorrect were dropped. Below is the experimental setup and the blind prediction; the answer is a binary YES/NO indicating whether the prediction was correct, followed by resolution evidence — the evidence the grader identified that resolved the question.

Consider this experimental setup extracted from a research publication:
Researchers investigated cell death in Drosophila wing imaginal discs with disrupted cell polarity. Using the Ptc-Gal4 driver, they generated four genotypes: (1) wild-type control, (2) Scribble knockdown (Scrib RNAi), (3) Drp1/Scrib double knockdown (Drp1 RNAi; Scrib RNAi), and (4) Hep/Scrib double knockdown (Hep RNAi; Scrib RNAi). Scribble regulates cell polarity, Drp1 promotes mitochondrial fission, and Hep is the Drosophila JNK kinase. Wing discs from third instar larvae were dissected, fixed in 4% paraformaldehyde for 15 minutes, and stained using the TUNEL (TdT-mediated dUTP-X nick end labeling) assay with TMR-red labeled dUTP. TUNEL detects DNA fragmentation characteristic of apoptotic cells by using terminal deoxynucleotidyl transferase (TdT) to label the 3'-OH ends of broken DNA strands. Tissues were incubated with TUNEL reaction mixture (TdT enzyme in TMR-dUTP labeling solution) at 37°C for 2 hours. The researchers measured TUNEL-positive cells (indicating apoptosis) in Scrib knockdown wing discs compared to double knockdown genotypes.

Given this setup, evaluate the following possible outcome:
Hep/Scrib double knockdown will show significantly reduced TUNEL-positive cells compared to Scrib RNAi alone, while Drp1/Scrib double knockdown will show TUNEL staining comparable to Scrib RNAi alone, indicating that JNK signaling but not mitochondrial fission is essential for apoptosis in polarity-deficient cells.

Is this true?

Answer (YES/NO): NO